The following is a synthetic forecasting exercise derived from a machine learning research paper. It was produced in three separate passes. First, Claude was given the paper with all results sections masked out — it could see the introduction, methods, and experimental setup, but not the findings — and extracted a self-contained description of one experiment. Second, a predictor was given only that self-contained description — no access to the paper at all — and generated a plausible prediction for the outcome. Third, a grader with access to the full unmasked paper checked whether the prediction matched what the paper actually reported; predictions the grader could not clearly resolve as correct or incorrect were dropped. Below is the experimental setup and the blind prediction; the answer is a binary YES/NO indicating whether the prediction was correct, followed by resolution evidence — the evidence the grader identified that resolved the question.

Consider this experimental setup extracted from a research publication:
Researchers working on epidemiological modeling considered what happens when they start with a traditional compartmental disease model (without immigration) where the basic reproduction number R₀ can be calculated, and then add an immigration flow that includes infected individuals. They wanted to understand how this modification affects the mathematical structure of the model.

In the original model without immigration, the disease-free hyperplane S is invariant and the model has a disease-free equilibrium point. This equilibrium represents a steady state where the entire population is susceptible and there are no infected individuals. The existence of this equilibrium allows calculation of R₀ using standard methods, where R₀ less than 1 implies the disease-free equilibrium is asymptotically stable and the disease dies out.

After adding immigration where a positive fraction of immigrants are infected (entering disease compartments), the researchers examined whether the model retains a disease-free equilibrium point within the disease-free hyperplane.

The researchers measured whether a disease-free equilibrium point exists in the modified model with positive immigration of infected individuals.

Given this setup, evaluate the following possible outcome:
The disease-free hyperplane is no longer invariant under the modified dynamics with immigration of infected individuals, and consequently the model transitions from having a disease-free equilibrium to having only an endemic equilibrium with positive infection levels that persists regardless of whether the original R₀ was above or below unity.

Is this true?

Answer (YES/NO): YES